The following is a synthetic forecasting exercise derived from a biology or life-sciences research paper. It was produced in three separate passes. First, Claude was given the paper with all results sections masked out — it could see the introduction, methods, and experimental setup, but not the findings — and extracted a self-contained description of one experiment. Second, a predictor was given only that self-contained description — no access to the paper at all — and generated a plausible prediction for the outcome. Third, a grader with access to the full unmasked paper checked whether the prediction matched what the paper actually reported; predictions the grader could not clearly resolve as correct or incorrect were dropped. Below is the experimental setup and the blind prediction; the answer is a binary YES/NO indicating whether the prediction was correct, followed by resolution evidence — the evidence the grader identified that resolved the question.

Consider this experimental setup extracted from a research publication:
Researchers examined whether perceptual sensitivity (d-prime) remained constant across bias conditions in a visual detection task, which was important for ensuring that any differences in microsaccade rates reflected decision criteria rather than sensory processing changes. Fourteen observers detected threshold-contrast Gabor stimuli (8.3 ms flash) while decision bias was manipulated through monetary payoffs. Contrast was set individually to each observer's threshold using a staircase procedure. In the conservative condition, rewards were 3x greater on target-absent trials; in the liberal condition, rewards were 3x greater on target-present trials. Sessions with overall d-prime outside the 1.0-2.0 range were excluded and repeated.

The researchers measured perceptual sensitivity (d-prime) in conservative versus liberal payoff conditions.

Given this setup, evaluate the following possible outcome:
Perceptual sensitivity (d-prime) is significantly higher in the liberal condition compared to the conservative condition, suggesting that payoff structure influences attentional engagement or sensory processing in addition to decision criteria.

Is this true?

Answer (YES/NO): NO